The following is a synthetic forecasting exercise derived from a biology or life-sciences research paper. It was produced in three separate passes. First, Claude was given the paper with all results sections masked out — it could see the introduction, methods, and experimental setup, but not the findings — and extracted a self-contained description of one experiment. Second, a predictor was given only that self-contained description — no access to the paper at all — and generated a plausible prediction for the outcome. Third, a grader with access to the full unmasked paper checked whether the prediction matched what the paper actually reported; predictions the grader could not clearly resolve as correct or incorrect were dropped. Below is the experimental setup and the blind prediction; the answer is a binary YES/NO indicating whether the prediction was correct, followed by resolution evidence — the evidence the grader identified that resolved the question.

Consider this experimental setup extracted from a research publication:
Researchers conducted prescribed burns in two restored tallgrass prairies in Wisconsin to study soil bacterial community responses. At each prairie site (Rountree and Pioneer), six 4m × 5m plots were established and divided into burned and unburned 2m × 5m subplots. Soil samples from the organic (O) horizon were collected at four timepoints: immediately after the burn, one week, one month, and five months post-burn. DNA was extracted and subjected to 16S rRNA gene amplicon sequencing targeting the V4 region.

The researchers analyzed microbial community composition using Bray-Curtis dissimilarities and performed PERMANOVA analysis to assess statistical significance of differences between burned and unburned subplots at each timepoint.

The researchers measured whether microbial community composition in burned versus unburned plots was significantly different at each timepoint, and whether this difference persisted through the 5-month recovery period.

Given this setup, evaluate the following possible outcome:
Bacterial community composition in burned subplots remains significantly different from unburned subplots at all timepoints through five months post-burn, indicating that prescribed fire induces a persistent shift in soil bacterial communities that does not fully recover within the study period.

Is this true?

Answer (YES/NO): NO